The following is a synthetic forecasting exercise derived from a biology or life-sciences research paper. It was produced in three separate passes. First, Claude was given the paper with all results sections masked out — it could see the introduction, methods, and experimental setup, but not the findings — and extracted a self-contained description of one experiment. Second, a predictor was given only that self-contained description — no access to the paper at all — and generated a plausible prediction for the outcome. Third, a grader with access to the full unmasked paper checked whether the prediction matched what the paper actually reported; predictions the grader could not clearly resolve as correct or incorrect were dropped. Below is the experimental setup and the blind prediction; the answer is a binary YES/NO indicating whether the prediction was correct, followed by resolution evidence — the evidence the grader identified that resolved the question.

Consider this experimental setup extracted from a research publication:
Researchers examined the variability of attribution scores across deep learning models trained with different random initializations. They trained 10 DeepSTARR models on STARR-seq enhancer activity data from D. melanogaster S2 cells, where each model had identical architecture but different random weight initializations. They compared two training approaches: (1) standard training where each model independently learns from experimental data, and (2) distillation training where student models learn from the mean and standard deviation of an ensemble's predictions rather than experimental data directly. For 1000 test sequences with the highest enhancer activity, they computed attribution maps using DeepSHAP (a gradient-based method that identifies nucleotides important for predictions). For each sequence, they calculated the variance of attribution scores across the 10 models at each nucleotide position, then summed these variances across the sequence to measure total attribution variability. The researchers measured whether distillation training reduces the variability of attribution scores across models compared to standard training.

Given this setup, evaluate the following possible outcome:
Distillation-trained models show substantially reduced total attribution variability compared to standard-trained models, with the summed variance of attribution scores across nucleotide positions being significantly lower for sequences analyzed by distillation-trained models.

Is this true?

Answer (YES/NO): YES